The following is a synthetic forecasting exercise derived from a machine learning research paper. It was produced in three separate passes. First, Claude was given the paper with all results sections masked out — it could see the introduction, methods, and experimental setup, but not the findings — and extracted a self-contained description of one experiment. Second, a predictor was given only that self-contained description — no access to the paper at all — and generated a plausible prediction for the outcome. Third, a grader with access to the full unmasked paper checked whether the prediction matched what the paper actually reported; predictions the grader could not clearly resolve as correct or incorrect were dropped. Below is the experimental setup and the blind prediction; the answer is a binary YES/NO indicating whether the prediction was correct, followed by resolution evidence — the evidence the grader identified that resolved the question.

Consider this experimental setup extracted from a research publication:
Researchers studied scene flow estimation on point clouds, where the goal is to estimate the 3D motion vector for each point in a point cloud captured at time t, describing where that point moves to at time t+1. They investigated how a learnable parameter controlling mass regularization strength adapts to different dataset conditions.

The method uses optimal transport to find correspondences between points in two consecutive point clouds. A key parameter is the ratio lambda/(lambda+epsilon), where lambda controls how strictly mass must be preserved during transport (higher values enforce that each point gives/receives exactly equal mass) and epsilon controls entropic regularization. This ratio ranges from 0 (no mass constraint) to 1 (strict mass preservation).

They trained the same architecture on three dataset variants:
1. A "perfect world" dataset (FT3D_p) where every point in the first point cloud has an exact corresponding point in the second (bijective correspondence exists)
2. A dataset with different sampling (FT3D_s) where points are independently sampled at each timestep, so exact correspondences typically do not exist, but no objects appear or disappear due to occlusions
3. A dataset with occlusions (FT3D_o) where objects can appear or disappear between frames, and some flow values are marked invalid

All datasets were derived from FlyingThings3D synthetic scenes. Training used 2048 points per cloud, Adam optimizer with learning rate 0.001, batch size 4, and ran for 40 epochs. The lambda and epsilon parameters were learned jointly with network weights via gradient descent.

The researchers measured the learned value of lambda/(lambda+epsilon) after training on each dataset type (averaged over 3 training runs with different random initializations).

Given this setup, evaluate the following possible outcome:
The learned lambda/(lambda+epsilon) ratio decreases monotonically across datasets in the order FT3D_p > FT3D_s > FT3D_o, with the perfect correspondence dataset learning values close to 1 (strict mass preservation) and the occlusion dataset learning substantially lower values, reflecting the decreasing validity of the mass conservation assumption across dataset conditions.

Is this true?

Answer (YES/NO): NO